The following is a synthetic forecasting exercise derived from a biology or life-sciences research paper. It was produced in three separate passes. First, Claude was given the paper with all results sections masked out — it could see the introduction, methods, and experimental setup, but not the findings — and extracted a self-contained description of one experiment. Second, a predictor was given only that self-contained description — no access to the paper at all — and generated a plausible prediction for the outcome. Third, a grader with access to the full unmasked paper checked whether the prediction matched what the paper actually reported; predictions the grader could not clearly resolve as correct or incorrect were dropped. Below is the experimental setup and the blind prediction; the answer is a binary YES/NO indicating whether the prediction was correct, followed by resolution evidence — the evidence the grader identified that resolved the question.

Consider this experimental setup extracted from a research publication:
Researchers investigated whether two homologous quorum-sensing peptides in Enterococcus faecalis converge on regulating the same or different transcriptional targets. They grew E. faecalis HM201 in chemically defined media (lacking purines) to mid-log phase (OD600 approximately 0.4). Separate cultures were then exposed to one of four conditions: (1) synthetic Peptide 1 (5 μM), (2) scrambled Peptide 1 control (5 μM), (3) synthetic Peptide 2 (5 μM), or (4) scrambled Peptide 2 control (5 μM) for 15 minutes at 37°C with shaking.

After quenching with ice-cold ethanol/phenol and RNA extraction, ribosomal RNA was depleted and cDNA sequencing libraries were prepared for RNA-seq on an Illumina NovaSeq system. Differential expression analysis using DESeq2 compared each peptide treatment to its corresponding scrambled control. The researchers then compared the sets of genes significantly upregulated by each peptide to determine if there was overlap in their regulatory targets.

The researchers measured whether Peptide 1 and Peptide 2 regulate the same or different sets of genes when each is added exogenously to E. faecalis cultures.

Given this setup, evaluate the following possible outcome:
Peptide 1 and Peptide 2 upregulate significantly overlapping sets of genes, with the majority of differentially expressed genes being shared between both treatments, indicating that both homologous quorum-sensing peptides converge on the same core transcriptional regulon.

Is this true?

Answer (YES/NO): NO